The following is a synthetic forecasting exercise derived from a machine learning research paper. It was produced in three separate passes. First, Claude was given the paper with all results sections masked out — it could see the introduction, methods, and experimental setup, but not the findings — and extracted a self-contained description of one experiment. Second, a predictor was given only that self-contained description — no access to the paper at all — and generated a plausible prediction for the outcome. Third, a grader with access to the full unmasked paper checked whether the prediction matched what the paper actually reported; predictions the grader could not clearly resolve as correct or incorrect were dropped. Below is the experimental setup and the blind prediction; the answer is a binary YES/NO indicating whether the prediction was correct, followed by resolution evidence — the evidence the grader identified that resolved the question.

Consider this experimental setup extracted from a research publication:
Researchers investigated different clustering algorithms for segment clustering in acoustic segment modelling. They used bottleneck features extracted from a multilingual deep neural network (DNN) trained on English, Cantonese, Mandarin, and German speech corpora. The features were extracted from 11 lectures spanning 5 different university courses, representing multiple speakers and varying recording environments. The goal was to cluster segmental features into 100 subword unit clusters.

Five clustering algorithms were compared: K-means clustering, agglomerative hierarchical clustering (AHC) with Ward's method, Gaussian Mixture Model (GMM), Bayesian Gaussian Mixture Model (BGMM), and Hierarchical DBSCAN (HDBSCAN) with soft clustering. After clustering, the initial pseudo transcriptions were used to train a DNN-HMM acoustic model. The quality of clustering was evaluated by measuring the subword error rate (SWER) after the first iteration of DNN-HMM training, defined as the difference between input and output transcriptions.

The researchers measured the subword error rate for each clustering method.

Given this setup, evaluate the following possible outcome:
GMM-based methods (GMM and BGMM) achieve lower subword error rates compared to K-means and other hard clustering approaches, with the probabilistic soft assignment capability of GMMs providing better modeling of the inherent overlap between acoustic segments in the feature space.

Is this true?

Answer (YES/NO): NO